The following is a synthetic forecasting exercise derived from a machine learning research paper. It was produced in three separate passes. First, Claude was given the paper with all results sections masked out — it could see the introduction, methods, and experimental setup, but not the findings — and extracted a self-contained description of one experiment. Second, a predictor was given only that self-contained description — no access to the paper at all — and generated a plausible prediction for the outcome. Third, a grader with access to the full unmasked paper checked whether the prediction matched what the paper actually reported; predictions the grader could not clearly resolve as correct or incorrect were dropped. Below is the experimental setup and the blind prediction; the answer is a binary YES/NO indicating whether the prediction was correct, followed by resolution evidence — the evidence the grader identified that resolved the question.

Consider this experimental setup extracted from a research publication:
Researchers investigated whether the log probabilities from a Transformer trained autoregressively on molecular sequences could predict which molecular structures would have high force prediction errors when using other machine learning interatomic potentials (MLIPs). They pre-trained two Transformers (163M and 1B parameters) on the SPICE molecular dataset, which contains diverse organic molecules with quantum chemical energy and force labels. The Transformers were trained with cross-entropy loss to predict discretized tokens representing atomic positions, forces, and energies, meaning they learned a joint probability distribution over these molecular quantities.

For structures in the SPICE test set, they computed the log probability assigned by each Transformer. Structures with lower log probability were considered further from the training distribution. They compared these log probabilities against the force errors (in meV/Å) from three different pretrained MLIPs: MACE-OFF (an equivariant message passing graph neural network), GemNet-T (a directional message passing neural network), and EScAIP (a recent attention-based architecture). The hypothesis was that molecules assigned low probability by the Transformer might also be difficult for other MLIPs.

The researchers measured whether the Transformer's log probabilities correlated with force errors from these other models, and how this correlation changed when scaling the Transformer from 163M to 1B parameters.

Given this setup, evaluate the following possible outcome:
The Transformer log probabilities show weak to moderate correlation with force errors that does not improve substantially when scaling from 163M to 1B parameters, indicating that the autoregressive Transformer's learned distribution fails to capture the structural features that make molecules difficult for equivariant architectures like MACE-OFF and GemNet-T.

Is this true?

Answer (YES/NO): NO